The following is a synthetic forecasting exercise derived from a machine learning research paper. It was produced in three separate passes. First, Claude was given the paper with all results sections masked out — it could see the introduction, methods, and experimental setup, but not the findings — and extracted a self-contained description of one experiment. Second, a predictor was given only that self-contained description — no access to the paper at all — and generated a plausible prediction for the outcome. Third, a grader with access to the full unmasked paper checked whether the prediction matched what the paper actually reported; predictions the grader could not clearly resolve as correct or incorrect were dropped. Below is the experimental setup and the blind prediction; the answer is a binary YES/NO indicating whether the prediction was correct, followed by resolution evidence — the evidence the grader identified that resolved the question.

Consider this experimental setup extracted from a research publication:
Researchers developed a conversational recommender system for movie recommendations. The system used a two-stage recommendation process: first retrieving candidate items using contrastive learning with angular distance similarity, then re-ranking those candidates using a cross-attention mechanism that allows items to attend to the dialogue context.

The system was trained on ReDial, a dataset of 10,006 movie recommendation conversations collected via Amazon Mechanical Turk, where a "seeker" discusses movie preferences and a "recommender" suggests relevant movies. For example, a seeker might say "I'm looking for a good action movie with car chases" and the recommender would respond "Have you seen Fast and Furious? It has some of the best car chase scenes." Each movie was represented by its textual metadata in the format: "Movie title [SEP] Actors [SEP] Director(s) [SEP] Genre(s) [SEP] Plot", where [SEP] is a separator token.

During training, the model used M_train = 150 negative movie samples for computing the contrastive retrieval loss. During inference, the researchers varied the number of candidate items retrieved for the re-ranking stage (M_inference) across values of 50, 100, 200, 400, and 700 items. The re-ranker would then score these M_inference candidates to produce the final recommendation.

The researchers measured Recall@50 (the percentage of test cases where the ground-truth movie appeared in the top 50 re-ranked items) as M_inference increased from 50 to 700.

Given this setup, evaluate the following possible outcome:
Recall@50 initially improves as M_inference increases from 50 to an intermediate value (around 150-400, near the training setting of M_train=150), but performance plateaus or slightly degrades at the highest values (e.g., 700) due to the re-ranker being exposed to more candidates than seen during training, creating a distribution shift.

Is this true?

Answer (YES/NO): NO